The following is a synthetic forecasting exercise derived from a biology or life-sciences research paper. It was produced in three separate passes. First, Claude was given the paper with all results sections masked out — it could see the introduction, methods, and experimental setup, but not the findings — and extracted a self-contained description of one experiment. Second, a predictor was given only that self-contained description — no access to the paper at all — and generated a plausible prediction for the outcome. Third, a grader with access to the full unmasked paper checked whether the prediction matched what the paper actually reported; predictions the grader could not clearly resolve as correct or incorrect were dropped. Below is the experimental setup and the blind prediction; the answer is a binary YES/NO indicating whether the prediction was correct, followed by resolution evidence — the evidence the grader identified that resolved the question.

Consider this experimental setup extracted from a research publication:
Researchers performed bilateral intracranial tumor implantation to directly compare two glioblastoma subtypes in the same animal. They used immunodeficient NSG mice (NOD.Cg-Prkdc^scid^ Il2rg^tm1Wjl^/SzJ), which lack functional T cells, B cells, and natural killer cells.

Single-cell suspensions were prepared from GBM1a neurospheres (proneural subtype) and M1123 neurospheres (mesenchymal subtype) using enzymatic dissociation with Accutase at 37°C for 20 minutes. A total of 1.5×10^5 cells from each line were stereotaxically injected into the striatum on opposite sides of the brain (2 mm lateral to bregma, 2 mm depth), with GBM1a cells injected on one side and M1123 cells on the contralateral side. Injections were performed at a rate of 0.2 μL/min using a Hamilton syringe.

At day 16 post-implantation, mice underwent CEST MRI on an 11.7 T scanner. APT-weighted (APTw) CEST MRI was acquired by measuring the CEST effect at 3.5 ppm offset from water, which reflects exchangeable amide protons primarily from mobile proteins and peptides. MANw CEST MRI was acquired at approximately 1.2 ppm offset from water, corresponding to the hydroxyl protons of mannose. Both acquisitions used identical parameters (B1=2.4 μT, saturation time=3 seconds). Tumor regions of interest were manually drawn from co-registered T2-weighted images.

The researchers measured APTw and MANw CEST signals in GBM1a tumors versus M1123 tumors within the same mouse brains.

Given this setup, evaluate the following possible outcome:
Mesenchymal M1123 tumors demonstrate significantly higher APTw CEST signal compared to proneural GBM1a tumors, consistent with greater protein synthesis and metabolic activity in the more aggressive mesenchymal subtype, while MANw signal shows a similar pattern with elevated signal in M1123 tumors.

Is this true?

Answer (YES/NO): NO